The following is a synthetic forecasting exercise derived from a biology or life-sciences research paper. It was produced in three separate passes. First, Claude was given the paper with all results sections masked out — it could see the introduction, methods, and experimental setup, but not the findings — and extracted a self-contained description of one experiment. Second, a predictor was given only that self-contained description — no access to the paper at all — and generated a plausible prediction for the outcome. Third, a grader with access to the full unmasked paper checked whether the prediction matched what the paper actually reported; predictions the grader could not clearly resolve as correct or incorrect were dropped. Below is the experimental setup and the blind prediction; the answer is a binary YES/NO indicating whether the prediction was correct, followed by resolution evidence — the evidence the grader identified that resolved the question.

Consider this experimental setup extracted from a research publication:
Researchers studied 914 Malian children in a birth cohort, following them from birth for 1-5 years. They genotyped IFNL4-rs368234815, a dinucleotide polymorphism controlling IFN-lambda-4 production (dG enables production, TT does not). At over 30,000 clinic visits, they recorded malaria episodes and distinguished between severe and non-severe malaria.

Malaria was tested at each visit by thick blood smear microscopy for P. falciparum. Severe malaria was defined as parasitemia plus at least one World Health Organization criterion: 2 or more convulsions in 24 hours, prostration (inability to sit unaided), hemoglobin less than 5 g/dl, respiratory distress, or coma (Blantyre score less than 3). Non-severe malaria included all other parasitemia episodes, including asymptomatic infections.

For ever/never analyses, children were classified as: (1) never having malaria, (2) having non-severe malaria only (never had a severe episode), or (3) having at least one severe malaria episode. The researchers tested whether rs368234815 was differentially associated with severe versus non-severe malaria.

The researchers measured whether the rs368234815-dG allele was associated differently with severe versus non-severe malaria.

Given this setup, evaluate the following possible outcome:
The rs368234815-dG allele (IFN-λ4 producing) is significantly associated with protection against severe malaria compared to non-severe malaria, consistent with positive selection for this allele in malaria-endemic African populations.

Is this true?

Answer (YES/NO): NO